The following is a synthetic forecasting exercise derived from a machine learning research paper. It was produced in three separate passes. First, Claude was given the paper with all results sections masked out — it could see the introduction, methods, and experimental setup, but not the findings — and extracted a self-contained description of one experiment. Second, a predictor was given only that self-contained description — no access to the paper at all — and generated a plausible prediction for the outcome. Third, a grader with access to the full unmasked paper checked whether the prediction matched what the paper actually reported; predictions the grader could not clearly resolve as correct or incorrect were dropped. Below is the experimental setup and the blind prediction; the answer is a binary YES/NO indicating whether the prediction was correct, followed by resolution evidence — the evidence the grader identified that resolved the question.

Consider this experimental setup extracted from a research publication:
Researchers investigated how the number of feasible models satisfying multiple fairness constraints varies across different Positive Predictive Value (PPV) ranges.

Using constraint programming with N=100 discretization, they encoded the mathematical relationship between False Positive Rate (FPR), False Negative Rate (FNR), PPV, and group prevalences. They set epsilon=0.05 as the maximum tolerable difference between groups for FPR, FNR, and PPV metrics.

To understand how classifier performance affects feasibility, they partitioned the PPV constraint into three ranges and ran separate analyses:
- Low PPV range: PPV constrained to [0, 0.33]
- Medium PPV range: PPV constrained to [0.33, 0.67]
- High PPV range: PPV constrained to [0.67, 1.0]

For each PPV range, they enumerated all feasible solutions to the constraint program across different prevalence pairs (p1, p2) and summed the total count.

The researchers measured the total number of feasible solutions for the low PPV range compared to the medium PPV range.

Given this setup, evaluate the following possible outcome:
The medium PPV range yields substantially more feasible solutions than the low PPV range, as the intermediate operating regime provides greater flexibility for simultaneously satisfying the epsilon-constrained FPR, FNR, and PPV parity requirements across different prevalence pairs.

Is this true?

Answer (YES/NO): NO